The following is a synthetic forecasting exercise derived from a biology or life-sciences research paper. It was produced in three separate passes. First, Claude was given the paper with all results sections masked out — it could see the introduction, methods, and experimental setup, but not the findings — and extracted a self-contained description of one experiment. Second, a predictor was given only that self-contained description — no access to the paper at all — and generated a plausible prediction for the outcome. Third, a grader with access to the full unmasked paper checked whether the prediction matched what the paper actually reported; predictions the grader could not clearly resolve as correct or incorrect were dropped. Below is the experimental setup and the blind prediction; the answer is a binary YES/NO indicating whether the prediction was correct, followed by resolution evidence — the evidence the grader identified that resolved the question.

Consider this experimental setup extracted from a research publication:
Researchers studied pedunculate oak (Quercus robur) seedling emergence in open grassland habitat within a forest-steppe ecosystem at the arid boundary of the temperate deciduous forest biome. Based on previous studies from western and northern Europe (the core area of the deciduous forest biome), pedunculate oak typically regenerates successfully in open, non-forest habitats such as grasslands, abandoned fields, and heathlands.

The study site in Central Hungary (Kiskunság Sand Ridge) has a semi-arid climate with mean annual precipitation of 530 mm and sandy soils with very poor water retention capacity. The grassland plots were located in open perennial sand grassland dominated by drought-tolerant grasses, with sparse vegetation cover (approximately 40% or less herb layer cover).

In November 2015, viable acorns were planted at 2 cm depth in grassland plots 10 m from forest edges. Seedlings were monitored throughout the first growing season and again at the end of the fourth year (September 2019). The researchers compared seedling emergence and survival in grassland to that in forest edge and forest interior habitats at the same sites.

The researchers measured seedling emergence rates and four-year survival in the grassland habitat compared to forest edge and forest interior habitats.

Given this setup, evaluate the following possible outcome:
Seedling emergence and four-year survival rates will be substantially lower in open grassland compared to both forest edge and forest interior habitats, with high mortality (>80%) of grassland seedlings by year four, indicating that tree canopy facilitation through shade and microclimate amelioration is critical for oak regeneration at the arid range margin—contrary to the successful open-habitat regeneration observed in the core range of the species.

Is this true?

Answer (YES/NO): YES